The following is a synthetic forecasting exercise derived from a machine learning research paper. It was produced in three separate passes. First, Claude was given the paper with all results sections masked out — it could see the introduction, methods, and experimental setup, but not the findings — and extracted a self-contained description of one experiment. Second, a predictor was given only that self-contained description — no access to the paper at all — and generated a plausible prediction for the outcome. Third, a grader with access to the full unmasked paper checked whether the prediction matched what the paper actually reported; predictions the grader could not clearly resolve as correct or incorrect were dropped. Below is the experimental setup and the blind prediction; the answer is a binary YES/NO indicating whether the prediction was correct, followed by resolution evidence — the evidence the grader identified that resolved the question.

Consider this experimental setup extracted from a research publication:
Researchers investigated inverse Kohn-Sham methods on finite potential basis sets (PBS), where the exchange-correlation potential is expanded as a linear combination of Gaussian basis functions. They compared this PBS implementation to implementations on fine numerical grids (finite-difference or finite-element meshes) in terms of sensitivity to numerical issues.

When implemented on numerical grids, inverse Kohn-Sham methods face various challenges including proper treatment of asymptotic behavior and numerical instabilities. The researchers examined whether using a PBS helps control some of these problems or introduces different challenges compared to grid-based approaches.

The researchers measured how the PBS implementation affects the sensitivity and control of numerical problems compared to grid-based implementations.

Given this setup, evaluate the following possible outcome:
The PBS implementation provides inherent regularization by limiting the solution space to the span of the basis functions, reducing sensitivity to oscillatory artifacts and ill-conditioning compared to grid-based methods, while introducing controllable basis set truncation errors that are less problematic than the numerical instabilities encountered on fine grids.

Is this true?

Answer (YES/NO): YES